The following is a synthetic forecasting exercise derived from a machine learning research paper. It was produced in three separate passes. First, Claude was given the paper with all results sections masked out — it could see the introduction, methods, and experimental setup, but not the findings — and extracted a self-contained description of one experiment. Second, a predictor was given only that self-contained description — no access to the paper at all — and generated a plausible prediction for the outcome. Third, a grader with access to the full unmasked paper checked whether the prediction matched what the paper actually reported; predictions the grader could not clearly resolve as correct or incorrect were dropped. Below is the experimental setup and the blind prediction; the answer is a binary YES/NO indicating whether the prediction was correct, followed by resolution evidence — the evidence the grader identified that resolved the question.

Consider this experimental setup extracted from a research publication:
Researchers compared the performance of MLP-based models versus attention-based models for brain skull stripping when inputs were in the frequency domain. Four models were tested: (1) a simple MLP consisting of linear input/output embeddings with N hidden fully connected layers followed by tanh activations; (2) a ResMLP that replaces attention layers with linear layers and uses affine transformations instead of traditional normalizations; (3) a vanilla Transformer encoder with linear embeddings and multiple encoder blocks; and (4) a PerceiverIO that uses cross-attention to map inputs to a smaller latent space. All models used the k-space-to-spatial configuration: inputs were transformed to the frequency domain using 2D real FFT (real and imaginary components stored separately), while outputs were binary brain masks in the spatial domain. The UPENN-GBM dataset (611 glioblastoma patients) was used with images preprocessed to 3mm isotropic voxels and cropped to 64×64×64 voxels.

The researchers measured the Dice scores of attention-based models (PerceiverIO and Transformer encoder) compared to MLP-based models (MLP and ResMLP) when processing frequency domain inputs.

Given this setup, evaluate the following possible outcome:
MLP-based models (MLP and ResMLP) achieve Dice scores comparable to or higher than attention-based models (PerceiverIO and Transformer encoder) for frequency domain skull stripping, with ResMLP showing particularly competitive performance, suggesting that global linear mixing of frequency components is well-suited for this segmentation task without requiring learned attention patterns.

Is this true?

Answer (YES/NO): NO